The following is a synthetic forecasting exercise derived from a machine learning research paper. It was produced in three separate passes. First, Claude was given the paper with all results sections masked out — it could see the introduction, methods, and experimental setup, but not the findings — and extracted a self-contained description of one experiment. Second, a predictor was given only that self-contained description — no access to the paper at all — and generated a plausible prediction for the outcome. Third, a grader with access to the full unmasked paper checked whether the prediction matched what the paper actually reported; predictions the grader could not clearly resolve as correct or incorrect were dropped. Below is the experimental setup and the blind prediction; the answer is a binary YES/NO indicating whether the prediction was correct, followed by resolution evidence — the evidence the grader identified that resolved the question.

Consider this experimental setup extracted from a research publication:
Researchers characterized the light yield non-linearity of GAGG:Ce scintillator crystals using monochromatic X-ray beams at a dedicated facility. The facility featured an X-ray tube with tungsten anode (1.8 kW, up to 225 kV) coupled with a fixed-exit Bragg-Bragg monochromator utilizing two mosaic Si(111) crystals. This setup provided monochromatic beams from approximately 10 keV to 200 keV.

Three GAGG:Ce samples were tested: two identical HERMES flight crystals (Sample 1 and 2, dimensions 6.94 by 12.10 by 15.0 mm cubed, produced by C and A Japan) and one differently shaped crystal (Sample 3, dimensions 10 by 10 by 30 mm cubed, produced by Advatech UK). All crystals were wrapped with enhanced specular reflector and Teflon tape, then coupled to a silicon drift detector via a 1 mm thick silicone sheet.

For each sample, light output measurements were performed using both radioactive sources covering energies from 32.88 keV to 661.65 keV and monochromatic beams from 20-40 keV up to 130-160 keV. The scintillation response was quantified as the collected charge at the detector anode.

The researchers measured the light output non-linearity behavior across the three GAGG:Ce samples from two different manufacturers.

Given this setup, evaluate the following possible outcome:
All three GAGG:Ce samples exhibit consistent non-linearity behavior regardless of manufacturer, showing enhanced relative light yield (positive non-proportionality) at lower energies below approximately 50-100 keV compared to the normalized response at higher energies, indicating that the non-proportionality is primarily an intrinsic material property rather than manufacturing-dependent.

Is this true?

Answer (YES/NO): NO